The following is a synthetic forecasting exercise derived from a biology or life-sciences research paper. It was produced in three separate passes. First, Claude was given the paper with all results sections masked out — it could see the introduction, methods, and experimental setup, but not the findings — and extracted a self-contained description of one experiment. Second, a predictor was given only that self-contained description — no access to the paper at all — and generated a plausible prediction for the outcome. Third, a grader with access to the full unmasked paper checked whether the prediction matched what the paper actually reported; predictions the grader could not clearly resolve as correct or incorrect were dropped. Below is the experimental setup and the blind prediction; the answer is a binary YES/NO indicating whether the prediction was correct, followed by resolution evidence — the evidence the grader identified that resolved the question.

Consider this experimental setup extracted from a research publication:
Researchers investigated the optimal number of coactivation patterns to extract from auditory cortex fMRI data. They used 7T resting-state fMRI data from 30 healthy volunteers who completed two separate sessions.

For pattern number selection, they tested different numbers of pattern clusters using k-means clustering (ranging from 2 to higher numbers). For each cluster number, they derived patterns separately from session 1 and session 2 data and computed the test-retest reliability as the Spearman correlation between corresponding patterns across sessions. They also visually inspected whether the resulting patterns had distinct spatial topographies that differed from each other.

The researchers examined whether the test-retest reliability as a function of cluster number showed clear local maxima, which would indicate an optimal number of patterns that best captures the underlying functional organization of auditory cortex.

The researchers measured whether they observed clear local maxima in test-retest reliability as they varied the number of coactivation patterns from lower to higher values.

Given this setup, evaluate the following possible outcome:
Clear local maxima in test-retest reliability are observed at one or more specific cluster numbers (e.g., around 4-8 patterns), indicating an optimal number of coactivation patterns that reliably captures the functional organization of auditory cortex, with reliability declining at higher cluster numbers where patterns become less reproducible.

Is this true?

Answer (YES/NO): NO